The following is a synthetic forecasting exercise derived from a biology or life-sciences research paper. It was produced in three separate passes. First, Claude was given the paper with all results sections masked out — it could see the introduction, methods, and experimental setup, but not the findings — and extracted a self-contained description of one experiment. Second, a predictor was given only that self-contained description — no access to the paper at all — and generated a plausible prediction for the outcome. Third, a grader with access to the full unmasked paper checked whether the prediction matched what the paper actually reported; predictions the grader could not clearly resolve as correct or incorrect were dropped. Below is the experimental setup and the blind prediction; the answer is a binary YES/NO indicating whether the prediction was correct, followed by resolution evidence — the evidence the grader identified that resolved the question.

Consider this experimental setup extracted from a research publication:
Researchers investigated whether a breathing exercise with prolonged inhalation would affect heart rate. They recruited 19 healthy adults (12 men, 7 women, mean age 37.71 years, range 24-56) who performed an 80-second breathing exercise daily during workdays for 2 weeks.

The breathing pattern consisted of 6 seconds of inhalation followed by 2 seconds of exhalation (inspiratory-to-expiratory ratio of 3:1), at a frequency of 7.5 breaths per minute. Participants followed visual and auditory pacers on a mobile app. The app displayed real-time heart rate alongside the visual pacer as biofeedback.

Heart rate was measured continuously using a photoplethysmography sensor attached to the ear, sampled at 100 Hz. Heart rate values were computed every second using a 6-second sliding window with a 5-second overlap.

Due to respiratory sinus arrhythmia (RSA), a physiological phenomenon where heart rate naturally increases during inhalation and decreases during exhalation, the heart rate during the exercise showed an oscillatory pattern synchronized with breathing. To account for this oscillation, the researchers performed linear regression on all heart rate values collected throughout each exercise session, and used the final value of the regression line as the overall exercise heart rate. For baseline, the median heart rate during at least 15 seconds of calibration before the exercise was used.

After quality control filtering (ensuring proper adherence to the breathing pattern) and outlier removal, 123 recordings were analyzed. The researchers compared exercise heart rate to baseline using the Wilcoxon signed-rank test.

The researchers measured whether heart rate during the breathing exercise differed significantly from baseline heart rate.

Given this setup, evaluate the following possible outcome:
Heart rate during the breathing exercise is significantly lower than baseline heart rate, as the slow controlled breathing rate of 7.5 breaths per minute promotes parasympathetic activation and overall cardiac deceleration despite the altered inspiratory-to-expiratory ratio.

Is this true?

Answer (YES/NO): NO